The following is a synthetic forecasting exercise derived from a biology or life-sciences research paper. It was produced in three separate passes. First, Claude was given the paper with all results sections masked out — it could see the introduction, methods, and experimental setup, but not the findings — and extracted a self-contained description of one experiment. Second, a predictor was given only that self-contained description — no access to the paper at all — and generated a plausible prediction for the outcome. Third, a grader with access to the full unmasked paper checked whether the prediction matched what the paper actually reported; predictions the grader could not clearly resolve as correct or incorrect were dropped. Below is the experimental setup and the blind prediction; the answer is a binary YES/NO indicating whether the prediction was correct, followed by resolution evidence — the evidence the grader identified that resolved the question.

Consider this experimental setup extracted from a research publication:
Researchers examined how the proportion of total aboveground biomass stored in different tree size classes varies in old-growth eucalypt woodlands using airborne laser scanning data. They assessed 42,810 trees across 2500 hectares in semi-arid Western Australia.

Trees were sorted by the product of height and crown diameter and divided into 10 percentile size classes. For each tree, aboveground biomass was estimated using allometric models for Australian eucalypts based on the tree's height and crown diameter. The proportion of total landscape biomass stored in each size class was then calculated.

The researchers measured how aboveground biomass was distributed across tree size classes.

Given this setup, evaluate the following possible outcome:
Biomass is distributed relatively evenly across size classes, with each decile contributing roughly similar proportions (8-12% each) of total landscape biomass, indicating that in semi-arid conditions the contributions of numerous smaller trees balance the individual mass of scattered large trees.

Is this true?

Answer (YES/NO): NO